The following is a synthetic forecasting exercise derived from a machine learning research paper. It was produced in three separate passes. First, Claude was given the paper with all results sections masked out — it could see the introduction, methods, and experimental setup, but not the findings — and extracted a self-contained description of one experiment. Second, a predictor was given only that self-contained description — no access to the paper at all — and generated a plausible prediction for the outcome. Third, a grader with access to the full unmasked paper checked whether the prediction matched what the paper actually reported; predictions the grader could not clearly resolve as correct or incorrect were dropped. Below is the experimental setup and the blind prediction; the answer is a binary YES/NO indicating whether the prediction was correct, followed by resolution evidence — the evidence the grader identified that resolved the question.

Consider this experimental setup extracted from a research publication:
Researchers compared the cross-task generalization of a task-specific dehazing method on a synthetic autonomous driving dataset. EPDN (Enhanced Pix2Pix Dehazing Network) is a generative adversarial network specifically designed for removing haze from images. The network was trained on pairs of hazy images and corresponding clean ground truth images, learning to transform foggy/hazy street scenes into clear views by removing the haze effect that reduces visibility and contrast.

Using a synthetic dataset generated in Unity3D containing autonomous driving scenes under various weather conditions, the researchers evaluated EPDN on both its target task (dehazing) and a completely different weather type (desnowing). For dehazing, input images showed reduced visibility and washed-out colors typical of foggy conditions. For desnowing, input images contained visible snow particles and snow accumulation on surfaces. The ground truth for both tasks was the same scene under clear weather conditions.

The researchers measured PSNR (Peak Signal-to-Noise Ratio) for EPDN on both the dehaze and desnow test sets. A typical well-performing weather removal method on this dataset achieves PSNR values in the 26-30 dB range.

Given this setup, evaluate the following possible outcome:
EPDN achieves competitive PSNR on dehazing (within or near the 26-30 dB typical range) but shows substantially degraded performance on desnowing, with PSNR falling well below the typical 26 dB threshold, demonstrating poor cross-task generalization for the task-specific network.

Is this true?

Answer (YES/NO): NO